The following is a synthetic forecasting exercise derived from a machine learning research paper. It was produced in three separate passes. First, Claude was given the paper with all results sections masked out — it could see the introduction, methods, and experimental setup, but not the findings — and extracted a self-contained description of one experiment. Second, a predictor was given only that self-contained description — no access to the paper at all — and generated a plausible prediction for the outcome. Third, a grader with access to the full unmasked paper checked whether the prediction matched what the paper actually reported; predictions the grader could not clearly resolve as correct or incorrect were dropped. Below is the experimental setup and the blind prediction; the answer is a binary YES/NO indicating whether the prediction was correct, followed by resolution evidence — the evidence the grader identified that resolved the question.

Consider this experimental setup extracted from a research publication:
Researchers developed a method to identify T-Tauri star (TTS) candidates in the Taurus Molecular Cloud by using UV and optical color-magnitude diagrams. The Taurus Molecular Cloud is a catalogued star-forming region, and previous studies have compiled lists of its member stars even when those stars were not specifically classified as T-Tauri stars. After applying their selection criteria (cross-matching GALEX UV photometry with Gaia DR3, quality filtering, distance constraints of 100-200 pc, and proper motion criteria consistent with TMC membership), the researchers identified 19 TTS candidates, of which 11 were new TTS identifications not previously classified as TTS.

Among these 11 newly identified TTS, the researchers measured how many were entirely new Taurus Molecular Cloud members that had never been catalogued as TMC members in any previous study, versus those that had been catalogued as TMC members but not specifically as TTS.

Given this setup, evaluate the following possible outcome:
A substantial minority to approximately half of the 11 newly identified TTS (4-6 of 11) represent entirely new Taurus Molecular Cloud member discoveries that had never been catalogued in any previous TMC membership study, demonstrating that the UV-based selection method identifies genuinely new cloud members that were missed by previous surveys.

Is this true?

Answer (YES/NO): YES